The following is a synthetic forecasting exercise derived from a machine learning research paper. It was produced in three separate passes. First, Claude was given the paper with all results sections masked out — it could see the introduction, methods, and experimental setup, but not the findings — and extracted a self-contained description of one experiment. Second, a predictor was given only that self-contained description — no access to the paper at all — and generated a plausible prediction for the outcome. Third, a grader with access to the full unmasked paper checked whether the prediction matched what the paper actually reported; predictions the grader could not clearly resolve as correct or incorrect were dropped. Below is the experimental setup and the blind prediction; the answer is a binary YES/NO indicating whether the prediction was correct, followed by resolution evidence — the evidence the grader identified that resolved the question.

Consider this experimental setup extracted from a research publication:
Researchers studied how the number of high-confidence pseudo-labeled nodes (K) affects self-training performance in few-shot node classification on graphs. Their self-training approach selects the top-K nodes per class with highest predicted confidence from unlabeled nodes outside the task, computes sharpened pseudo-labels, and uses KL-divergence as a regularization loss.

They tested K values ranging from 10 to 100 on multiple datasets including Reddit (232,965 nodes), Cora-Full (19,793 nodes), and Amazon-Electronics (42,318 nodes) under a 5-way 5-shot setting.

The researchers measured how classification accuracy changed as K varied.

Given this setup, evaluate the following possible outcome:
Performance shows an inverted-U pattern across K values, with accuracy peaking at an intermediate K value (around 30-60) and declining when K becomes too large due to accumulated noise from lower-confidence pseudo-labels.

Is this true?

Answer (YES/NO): YES